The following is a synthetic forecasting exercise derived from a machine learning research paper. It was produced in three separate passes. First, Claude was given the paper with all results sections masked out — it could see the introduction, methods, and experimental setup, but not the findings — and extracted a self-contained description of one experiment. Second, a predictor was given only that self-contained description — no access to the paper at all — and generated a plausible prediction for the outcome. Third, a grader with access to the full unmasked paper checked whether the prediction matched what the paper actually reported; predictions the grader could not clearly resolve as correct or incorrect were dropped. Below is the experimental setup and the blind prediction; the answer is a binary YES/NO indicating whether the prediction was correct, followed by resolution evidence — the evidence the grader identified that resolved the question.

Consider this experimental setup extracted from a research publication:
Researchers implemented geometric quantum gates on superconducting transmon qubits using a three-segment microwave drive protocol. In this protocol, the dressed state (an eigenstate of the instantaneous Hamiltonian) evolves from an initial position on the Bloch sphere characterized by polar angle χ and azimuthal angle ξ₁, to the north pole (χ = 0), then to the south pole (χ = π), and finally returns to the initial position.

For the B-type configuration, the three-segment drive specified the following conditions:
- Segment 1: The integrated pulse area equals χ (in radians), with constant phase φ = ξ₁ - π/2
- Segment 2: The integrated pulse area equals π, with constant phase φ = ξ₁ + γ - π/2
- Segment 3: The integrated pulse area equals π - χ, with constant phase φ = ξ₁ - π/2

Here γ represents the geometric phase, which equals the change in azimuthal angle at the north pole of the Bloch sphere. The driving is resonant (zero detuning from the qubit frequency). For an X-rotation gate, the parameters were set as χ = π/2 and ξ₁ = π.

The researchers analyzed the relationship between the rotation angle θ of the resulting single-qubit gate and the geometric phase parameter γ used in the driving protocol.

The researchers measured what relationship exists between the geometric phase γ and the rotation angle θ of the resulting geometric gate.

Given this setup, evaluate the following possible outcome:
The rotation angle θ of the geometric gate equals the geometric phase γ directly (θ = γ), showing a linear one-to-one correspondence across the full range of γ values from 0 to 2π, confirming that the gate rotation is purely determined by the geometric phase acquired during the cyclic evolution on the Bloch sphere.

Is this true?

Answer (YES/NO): NO